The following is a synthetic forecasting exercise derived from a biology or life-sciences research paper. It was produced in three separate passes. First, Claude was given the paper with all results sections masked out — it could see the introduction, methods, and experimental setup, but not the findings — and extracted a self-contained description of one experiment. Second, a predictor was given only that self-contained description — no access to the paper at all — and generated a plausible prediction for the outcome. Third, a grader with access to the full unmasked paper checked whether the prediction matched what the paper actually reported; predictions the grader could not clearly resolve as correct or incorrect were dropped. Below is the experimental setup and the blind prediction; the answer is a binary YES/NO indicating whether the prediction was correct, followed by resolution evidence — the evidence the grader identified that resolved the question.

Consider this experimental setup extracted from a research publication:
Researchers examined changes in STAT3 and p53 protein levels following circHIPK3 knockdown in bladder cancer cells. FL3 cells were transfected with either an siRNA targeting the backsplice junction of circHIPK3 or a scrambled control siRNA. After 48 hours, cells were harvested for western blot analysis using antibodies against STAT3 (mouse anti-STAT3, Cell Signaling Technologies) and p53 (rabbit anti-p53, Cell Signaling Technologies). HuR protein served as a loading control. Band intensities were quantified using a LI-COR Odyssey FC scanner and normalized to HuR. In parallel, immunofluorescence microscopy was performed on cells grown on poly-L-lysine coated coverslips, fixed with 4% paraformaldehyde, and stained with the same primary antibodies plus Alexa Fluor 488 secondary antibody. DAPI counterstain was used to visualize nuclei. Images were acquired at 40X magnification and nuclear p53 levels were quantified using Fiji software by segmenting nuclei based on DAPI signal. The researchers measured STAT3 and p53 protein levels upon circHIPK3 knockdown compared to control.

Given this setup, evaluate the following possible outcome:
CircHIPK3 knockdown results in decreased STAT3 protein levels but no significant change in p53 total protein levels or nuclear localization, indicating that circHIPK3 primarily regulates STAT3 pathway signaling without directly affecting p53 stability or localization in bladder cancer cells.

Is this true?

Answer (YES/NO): NO